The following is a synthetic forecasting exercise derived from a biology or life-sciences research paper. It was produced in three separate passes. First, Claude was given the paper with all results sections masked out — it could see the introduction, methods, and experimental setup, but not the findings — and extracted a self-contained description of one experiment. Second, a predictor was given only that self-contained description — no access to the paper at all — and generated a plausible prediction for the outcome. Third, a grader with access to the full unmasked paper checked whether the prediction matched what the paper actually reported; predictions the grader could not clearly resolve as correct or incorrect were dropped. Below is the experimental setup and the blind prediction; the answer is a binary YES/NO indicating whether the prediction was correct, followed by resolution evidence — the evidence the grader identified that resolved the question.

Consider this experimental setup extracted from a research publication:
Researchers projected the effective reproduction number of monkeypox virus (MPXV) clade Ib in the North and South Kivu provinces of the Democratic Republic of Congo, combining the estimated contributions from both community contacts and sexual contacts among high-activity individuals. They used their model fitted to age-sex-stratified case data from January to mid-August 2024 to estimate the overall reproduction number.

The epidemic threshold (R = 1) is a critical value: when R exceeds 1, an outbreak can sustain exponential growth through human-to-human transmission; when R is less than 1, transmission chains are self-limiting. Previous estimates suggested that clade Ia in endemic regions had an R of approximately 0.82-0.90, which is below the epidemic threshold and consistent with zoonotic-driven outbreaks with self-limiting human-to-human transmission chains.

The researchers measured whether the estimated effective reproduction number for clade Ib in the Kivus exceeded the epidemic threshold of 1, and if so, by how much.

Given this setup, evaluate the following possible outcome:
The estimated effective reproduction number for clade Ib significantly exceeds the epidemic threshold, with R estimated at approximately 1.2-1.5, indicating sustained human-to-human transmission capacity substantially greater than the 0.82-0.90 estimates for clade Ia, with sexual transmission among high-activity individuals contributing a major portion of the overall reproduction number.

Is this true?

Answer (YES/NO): YES